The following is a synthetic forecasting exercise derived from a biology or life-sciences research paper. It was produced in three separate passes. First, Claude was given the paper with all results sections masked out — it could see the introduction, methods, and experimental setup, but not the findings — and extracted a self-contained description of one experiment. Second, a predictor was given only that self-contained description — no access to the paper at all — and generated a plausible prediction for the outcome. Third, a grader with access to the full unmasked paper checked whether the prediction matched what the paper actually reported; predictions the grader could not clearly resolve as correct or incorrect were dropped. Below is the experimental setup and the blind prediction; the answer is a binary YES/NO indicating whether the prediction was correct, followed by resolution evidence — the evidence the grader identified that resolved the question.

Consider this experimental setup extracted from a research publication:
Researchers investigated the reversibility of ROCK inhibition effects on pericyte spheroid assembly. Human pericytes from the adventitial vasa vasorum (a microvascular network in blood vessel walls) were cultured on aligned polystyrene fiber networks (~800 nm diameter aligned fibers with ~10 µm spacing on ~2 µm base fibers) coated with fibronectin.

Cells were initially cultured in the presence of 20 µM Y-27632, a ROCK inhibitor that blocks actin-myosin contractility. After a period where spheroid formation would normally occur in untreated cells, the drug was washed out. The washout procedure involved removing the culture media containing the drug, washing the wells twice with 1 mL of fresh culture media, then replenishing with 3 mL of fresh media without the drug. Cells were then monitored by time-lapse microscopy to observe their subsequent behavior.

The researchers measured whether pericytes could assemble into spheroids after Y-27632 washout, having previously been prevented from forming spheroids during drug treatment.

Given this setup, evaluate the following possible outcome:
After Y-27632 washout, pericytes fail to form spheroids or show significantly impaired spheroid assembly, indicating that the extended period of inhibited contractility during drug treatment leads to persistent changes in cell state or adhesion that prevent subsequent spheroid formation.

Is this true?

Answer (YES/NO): NO